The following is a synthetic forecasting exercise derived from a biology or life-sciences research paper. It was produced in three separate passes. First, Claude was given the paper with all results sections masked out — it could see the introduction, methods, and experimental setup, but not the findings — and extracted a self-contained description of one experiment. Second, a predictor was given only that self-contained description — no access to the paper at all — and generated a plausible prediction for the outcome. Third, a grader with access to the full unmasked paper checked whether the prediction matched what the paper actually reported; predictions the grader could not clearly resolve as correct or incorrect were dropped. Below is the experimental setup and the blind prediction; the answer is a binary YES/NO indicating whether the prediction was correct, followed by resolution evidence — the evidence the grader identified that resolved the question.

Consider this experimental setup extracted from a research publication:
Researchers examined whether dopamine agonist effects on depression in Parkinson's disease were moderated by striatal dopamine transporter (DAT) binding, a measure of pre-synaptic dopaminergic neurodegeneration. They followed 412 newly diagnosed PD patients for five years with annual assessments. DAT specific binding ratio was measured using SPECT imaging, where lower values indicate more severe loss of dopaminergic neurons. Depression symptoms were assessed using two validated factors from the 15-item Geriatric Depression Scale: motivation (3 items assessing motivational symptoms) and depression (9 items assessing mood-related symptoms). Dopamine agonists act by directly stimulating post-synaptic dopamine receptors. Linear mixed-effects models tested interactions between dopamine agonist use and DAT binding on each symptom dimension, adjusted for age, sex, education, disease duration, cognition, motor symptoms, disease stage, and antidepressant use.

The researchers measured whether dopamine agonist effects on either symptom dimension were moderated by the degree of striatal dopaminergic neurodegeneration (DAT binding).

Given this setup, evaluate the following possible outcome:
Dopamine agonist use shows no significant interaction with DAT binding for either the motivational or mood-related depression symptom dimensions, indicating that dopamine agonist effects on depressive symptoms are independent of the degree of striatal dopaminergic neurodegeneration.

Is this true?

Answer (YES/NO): YES